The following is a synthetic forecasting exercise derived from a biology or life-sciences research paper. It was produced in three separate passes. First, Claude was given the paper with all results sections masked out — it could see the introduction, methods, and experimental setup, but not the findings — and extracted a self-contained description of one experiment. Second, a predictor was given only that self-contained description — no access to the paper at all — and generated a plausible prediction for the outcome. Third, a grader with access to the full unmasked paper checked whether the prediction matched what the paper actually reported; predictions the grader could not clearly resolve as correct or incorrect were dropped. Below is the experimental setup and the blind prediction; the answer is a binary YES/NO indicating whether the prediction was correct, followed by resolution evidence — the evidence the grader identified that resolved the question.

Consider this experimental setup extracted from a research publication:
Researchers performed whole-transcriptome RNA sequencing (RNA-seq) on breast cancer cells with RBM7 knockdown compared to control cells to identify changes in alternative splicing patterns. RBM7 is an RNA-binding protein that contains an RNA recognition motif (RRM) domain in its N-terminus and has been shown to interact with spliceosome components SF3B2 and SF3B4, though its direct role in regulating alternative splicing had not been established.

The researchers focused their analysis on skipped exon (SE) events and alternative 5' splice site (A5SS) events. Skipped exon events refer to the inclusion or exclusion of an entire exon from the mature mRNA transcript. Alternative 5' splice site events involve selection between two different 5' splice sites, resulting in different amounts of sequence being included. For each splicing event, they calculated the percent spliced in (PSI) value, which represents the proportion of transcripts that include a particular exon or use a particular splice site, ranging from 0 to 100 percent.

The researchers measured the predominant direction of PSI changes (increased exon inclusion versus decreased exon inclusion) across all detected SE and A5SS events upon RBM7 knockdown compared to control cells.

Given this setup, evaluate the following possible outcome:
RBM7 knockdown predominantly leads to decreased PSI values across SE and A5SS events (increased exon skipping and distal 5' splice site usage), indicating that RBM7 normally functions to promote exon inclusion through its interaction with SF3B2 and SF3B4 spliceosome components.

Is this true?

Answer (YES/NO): NO